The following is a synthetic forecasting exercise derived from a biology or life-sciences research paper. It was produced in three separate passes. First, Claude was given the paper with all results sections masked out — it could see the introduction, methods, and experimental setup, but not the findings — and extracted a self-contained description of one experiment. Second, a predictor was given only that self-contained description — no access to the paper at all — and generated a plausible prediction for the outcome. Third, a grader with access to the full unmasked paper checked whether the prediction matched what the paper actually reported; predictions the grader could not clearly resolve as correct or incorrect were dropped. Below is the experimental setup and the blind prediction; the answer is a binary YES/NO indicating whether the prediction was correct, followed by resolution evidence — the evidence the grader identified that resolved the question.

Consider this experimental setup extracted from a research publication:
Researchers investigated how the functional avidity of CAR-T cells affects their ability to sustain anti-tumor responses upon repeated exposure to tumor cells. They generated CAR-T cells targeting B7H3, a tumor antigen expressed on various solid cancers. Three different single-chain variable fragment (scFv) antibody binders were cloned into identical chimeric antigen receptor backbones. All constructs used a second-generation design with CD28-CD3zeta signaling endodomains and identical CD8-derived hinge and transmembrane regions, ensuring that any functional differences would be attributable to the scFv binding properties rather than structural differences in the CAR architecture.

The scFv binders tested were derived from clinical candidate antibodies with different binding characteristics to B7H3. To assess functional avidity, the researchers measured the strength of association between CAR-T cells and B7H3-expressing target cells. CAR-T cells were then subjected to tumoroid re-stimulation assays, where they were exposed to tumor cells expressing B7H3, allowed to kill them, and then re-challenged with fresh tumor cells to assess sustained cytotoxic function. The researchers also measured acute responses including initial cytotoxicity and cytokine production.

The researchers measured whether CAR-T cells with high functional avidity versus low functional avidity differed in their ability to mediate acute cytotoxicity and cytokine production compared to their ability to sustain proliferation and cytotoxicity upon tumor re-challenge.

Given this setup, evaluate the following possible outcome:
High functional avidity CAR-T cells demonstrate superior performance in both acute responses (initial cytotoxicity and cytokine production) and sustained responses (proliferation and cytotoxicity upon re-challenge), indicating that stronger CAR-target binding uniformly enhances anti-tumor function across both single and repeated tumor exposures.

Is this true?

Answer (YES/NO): NO